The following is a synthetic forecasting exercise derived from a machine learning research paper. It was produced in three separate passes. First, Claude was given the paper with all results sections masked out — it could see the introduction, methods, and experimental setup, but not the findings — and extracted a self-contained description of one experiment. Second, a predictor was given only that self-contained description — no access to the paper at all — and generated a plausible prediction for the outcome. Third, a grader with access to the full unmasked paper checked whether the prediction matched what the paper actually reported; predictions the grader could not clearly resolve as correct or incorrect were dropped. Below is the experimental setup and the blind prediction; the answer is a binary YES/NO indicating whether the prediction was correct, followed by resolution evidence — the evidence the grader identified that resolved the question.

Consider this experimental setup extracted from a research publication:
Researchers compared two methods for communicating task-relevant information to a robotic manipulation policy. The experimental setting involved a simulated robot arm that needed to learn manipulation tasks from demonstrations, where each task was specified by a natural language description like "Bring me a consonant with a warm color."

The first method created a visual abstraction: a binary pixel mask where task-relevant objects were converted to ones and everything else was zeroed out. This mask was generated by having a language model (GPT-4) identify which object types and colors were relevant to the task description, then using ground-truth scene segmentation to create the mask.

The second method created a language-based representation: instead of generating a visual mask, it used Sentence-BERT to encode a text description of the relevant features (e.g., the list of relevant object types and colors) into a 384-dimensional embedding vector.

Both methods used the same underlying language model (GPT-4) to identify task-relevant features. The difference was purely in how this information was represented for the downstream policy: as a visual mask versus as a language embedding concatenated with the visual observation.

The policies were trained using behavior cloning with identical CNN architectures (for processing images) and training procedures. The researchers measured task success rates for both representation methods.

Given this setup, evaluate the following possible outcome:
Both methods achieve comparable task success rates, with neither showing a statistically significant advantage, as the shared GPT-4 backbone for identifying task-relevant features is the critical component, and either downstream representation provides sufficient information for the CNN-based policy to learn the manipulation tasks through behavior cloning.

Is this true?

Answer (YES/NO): NO